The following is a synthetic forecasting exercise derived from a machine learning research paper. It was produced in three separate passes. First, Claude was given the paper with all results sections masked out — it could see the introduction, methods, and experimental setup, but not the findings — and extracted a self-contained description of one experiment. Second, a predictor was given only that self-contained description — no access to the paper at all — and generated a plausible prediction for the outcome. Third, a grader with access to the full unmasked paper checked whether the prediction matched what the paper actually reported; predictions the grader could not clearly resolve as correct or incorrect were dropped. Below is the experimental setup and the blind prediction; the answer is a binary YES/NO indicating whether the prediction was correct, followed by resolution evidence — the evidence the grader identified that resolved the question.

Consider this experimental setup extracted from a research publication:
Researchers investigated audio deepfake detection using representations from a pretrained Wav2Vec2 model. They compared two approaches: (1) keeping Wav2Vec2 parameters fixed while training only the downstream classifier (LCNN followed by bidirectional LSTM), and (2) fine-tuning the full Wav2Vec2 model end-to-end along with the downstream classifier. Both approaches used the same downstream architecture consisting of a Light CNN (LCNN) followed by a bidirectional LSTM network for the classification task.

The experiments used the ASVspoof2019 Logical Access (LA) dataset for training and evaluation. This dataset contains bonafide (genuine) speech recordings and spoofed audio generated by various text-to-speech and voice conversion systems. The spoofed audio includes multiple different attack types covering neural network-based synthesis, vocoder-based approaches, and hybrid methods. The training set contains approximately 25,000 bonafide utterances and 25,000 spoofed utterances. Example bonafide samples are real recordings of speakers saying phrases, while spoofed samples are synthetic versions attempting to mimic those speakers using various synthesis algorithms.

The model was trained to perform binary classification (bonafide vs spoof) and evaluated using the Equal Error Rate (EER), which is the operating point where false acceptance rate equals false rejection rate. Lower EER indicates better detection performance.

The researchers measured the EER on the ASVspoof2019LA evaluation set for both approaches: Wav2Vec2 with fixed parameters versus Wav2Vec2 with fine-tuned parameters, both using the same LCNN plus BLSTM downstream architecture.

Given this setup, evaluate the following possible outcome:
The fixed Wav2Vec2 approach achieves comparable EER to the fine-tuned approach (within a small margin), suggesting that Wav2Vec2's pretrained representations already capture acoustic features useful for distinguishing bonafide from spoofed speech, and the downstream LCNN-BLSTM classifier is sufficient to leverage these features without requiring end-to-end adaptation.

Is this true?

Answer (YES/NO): NO